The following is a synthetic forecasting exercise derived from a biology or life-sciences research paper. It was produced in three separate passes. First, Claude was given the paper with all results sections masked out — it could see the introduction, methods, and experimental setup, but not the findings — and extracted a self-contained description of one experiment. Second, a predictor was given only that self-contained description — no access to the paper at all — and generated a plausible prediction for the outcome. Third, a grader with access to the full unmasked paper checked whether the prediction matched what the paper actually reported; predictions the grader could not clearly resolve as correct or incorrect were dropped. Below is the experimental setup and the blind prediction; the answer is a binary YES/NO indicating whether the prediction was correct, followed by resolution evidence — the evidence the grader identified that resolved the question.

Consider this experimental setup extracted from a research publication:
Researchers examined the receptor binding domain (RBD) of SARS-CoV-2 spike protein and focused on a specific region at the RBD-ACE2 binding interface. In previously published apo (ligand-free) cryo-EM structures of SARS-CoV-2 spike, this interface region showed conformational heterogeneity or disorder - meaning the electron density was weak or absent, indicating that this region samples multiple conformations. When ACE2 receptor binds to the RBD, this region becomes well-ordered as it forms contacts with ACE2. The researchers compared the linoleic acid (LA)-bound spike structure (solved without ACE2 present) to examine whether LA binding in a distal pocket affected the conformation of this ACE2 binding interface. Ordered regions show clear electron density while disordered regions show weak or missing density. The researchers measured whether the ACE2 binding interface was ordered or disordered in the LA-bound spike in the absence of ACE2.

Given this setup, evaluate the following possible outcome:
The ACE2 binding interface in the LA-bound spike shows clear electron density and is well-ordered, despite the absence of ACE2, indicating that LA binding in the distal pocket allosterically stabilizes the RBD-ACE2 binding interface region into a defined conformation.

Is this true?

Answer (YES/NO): YES